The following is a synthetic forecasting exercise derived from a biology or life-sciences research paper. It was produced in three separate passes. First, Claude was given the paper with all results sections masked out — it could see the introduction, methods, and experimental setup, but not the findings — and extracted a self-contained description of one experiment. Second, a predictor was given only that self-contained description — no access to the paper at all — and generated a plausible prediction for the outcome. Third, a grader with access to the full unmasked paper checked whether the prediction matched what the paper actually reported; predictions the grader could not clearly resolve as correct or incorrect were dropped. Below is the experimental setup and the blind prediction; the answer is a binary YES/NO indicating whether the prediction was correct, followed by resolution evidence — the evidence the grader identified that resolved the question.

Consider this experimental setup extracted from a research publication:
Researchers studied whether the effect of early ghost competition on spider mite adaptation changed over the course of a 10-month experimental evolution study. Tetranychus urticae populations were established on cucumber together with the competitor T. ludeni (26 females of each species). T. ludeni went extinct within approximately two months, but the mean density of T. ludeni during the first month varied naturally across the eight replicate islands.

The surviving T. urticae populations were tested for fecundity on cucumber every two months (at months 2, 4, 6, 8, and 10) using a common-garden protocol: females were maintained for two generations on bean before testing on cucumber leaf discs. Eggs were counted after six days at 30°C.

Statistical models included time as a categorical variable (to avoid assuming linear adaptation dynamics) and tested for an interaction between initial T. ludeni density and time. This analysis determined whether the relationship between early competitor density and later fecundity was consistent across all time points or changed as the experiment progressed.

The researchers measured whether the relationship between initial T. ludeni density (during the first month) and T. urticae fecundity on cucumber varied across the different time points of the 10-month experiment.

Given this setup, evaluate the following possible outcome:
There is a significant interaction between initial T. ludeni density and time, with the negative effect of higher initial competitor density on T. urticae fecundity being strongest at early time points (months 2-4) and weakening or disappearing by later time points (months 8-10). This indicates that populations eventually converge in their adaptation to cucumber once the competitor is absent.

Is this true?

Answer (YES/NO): NO